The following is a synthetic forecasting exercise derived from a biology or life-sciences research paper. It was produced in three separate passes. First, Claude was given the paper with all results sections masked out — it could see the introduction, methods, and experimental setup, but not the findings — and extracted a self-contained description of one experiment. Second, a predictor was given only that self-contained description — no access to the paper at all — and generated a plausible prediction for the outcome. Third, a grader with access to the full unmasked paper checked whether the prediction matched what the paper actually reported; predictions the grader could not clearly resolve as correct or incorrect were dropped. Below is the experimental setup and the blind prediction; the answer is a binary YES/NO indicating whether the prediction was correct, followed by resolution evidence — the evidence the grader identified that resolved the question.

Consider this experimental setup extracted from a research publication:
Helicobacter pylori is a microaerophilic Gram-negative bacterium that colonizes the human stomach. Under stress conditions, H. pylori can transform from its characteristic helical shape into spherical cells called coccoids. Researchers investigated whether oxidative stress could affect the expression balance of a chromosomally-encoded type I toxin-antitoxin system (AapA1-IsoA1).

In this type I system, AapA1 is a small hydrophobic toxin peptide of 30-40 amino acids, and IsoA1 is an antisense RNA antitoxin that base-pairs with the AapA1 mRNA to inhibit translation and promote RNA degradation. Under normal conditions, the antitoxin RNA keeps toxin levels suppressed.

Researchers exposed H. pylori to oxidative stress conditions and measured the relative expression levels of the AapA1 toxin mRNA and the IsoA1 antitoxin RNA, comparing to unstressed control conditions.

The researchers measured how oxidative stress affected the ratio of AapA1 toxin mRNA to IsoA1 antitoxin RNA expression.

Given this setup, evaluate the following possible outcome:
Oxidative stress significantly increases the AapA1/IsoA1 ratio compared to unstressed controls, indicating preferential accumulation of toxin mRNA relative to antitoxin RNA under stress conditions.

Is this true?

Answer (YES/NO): YES